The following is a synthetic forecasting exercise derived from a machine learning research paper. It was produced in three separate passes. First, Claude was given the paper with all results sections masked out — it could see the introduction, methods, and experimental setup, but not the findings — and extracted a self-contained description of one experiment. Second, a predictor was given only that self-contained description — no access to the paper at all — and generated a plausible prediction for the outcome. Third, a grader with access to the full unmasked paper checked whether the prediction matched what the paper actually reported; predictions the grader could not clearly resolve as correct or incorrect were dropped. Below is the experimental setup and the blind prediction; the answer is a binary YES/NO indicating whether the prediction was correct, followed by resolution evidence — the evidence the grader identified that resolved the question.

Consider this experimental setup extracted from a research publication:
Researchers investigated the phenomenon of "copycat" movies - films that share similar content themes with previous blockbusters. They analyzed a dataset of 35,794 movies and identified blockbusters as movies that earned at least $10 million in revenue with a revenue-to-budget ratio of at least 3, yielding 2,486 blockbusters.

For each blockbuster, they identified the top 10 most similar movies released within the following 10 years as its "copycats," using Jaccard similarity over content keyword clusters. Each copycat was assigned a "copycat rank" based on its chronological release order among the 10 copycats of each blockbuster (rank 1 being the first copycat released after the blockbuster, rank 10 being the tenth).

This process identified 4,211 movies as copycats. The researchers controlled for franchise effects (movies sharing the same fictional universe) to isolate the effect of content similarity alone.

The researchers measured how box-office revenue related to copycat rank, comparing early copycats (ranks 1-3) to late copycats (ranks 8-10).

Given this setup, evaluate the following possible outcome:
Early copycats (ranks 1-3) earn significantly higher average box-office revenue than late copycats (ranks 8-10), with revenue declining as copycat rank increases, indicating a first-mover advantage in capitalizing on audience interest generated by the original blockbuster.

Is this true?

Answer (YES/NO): YES